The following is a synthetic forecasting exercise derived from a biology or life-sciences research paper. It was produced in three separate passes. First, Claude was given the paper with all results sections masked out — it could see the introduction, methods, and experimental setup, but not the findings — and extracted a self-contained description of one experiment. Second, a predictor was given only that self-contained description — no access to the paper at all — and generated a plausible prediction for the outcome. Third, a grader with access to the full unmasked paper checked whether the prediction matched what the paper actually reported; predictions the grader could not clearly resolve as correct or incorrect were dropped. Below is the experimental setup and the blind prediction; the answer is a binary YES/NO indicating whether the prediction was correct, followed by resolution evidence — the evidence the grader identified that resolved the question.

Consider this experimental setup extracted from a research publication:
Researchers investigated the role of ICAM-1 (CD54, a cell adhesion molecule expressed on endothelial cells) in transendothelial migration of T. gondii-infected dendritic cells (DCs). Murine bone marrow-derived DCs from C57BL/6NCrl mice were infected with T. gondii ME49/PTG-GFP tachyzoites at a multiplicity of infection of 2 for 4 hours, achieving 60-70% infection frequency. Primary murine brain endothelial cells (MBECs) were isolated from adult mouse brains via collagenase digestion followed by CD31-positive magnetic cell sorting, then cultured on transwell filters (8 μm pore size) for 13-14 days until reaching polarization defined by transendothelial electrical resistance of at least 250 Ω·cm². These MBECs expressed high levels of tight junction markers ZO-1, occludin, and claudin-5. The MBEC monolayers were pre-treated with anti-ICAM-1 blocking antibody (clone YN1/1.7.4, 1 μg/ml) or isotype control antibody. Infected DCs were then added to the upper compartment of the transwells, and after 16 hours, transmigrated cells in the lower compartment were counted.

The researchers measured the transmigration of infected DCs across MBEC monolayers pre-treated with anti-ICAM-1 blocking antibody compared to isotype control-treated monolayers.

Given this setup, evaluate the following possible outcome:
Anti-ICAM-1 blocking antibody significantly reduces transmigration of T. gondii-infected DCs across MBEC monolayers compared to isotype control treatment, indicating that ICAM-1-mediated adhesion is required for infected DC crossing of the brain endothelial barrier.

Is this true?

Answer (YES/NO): YES